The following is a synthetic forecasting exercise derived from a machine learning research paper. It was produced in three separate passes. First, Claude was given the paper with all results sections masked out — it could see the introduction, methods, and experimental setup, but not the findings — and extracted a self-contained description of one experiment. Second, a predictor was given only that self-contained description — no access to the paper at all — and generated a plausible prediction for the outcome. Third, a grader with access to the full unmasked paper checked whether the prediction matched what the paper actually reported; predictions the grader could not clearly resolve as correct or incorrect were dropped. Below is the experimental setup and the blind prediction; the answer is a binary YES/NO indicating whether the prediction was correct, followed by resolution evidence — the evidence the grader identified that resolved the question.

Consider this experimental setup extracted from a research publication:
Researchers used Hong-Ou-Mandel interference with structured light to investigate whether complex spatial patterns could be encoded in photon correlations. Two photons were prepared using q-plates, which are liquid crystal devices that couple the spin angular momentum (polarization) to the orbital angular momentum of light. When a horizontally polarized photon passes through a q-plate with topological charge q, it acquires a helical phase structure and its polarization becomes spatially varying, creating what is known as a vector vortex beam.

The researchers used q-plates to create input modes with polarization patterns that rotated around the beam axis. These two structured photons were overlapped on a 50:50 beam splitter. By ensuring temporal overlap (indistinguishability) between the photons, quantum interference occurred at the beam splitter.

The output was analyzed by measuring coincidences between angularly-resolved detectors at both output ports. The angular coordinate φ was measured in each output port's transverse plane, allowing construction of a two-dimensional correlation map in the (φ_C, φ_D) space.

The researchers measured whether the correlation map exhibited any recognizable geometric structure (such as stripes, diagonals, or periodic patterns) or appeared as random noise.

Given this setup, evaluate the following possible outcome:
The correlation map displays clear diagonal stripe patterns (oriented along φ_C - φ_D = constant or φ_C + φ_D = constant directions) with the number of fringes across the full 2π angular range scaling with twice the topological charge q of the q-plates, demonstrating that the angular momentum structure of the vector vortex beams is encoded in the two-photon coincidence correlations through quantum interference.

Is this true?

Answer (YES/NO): NO